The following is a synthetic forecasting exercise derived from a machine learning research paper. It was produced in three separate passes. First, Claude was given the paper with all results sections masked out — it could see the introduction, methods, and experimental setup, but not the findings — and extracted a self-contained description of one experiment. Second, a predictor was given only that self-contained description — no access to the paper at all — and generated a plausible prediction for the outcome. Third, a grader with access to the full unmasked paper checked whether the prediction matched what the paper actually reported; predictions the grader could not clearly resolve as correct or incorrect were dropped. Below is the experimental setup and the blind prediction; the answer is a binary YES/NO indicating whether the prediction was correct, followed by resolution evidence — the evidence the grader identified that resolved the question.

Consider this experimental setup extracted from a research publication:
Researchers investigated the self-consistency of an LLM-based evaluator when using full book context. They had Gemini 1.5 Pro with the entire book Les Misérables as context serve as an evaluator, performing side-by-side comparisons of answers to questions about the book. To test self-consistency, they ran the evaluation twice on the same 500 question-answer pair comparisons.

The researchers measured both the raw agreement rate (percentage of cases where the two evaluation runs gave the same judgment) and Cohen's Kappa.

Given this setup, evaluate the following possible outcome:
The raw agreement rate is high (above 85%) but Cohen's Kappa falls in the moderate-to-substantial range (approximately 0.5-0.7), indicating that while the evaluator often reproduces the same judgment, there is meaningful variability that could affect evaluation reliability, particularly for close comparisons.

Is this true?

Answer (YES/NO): YES